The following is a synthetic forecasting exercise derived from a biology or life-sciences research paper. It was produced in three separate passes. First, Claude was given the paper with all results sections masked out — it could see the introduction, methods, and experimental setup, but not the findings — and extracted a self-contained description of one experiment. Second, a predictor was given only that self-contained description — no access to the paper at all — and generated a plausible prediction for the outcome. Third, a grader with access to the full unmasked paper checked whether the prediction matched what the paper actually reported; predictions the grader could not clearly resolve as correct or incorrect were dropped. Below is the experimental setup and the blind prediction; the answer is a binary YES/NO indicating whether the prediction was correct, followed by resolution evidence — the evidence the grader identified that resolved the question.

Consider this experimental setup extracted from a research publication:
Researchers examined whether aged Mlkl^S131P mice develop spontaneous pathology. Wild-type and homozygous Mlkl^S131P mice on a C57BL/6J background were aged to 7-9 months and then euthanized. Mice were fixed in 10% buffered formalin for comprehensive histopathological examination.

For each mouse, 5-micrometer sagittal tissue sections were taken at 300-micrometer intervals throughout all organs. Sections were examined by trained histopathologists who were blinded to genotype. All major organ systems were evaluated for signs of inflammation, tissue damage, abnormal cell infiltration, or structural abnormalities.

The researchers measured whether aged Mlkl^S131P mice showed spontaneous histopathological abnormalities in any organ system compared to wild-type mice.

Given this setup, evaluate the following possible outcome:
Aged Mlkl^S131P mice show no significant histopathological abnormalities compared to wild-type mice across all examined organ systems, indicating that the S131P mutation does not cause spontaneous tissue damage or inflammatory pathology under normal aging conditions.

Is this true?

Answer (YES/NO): YES